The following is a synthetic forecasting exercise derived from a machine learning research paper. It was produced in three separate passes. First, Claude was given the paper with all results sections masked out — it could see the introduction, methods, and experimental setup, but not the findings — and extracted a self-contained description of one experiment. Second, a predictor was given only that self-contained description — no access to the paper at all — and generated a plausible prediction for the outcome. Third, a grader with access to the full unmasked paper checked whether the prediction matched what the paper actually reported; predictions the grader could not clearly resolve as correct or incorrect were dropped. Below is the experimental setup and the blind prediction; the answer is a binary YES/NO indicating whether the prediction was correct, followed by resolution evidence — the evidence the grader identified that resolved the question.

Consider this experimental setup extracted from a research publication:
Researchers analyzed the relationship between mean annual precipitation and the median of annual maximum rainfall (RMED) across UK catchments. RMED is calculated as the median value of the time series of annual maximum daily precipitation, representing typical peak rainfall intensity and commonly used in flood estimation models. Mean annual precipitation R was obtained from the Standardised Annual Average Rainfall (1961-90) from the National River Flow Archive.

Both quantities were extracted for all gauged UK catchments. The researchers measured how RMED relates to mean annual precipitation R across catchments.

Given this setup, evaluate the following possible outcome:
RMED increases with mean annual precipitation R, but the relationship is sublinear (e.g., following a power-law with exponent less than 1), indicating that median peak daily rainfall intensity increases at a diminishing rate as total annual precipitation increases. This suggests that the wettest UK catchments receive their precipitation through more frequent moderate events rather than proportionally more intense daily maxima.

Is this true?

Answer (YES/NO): NO